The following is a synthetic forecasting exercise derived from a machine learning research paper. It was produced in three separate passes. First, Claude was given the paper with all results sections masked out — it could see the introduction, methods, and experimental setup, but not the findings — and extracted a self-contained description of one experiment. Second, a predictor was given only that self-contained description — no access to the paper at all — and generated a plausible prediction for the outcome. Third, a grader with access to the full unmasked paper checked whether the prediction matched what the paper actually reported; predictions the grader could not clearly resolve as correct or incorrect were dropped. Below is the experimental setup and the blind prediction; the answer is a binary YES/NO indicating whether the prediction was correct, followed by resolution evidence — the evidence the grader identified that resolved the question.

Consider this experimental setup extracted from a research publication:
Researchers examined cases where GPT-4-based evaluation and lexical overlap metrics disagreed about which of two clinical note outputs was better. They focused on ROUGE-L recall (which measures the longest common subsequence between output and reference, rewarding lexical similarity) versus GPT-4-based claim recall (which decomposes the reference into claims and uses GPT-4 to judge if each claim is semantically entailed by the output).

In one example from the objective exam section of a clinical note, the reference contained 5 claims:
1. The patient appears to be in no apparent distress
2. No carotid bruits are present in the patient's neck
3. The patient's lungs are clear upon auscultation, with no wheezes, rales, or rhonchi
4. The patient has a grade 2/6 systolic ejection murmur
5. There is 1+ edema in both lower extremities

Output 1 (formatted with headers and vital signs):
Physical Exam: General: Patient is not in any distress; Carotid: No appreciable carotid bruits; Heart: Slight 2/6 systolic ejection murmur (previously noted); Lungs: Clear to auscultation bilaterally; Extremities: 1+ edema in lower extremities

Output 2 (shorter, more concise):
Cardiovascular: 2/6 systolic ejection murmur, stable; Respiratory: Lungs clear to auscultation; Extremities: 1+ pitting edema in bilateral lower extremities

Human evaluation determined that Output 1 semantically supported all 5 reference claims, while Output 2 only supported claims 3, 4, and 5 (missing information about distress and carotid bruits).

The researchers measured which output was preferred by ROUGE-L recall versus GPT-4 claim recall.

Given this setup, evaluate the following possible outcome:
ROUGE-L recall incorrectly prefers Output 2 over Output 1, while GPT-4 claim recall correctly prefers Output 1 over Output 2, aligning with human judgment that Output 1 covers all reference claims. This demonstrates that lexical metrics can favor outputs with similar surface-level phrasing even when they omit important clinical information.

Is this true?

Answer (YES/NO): YES